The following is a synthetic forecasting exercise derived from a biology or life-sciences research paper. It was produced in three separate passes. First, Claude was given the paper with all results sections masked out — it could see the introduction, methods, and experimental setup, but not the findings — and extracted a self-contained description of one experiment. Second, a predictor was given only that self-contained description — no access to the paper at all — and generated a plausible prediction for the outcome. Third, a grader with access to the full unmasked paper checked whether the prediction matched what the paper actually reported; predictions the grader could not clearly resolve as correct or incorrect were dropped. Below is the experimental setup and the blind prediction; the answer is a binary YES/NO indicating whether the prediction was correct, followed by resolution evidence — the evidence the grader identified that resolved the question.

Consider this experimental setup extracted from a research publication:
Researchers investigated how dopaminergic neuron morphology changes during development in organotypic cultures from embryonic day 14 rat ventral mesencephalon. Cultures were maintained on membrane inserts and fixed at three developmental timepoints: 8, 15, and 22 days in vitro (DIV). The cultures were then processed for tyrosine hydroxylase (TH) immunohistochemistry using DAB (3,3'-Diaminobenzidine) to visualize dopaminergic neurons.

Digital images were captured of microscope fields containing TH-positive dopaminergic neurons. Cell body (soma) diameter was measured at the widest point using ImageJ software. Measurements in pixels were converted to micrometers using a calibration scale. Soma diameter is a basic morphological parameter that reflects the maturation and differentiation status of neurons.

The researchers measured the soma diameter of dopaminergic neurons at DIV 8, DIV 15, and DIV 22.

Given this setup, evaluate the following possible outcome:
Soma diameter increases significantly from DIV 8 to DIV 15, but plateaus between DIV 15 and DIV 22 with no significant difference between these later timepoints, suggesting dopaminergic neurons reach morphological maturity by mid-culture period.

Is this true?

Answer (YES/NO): NO